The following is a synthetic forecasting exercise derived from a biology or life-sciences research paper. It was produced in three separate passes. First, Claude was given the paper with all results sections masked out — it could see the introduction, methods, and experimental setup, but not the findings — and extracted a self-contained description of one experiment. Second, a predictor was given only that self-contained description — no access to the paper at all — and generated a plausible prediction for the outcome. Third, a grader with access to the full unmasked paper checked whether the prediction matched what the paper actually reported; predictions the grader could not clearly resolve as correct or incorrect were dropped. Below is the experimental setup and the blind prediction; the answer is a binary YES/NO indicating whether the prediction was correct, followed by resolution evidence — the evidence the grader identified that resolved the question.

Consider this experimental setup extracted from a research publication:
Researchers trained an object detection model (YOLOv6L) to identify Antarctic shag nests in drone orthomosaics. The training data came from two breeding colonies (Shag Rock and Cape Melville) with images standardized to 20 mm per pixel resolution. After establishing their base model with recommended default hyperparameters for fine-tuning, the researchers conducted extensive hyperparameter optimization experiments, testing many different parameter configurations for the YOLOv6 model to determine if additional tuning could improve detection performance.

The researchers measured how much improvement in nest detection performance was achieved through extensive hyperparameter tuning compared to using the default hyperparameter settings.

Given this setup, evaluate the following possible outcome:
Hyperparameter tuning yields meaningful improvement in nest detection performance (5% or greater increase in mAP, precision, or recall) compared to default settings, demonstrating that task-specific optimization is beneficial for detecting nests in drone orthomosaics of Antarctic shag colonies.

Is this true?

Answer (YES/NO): NO